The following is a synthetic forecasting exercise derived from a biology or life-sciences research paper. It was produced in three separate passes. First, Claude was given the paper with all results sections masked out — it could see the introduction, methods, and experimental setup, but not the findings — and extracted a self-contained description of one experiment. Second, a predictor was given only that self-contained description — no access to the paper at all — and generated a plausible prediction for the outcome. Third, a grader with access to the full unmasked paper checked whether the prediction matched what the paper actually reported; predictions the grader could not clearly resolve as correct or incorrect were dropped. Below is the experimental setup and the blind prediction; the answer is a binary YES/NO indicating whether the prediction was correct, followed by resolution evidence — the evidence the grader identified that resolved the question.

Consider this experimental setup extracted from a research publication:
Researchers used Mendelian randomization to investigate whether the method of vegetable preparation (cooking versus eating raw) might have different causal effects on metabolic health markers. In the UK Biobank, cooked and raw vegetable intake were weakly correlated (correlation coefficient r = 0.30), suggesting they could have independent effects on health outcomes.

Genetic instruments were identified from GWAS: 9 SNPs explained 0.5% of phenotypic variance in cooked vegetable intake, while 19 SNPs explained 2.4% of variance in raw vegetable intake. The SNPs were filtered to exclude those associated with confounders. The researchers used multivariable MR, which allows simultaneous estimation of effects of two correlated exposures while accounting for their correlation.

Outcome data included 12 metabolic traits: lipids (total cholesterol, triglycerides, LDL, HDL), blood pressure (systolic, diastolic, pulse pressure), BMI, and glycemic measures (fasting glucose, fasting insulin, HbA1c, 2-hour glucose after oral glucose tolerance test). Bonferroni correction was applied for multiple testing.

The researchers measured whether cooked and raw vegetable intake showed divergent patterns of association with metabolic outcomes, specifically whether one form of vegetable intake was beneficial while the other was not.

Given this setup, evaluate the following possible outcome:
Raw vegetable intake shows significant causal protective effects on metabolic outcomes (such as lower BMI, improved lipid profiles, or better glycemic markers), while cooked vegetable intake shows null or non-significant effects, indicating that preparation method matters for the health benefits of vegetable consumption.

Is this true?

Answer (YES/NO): NO